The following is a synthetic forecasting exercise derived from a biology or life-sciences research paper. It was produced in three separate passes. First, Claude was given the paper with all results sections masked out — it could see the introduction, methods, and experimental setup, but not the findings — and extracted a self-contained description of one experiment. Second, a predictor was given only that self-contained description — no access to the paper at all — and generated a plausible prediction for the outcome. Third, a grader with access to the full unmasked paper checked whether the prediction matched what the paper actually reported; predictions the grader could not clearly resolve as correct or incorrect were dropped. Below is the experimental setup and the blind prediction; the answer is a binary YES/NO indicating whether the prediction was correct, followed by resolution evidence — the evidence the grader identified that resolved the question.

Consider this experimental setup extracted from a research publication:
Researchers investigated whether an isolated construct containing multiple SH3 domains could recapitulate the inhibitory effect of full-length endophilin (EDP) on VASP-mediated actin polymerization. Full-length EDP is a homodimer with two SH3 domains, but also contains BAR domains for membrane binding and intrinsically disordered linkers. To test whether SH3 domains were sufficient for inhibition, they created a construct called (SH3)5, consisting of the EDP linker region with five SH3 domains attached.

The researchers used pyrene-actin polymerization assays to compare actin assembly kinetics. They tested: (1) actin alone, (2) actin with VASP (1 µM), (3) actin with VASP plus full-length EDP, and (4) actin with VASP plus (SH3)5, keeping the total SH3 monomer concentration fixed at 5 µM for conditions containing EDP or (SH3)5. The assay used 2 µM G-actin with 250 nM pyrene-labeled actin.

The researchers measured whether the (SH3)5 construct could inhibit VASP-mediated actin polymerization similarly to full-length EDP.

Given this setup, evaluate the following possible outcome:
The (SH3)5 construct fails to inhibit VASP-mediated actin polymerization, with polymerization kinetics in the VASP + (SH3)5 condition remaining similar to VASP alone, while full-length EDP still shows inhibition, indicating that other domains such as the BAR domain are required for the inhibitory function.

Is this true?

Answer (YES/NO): NO